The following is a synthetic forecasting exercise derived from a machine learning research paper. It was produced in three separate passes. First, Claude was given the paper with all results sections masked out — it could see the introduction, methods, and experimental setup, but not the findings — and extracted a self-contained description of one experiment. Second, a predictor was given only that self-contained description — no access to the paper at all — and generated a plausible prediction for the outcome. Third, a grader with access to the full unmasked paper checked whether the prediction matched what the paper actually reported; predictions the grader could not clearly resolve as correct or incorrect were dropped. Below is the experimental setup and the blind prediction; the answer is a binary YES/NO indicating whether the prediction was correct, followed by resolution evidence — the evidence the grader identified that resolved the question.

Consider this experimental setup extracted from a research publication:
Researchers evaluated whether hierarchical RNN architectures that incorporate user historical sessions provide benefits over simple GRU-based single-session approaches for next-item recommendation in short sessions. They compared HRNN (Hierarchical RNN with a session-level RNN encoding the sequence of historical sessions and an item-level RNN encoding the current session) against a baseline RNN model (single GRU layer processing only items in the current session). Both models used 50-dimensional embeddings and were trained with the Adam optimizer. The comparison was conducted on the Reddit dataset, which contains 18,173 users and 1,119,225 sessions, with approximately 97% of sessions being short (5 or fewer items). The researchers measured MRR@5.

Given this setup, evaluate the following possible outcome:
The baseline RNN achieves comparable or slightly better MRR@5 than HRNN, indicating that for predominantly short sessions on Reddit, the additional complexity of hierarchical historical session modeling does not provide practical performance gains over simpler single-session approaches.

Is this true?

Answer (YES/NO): NO